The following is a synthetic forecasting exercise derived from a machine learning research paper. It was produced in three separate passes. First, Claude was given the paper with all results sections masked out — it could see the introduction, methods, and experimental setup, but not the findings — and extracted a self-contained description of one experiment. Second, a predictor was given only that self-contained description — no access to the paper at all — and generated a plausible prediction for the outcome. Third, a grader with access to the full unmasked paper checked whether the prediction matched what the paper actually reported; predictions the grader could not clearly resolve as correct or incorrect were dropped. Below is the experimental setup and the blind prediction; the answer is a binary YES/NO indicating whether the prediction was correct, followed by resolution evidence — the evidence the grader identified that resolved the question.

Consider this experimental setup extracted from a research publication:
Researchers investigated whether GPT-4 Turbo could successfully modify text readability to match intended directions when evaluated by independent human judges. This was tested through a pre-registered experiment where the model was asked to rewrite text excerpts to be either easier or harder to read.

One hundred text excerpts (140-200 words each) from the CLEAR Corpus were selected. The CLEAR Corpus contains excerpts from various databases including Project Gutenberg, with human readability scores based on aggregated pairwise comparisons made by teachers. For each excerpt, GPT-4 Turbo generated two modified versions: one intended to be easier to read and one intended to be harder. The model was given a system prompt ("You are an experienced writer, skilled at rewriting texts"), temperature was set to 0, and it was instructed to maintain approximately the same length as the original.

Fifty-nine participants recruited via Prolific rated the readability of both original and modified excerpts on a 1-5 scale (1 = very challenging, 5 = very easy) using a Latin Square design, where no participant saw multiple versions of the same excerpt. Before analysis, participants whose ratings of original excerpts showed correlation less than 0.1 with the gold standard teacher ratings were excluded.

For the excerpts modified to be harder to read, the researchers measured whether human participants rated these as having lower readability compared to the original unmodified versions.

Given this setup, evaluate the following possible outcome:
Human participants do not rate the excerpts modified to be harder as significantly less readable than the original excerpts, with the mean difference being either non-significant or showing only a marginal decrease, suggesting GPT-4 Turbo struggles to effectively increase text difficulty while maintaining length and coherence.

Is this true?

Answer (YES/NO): NO